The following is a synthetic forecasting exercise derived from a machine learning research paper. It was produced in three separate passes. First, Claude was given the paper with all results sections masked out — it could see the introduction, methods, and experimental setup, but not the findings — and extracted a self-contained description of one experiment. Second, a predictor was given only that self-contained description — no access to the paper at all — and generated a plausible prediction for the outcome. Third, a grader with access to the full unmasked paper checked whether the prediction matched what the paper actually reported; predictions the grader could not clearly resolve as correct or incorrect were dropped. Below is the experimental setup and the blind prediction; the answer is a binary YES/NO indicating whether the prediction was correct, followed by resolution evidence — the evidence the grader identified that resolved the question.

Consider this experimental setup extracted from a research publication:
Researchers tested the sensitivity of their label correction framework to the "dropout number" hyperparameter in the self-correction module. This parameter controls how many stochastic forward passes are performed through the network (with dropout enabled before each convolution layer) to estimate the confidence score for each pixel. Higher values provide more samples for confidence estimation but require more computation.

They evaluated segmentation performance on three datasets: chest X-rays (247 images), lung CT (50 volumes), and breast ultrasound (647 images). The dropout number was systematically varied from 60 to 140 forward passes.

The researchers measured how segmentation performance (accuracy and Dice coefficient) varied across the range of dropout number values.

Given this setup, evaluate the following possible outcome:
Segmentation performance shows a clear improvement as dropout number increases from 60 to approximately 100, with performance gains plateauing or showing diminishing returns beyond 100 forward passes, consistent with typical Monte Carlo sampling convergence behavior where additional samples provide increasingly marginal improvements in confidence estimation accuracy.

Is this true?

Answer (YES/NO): NO